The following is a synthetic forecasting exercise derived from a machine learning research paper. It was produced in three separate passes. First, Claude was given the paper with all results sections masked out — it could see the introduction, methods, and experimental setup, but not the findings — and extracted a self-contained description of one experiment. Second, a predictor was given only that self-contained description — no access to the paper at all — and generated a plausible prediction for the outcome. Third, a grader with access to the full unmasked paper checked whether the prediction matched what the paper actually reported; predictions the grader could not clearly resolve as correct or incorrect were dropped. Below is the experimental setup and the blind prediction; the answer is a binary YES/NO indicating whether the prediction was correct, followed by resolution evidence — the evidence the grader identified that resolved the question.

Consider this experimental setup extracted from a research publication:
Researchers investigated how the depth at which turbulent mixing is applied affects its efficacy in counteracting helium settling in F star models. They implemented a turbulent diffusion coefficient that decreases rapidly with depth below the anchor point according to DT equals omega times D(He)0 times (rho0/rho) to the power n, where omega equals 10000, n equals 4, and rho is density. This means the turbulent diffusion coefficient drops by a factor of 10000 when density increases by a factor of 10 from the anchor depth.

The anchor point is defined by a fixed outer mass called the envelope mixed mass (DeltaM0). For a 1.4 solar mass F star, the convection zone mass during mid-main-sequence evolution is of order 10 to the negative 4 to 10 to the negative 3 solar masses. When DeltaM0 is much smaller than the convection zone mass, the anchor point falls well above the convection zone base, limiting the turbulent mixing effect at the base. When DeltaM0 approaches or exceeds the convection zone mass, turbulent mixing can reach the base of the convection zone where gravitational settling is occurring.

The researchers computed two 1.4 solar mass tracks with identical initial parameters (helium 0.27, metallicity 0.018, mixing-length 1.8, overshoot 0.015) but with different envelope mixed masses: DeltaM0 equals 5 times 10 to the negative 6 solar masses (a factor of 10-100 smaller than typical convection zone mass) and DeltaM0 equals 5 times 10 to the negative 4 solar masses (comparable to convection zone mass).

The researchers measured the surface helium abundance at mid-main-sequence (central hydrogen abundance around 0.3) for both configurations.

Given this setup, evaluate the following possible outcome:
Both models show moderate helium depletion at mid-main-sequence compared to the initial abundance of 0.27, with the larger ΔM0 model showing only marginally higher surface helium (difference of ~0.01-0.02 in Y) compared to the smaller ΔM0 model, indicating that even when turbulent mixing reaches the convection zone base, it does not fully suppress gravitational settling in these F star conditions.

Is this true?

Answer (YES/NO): NO